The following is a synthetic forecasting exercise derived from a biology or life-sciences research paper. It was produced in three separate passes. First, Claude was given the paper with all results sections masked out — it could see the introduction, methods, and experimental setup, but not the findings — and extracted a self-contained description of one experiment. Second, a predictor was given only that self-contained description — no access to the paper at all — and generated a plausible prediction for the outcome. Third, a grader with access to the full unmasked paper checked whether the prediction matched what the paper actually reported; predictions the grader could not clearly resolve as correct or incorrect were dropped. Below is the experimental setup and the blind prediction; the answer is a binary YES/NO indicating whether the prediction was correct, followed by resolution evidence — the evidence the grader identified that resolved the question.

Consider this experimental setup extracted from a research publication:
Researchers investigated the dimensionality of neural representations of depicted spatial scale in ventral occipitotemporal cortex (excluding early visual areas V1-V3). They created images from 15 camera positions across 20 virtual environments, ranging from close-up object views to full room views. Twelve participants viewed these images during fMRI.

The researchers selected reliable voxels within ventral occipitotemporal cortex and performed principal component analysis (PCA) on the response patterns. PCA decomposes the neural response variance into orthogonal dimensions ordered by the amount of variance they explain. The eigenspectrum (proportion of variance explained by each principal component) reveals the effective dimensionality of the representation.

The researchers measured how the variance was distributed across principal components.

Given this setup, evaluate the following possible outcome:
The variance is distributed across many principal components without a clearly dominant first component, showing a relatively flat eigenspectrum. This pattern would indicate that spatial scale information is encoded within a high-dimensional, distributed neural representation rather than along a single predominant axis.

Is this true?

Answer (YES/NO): NO